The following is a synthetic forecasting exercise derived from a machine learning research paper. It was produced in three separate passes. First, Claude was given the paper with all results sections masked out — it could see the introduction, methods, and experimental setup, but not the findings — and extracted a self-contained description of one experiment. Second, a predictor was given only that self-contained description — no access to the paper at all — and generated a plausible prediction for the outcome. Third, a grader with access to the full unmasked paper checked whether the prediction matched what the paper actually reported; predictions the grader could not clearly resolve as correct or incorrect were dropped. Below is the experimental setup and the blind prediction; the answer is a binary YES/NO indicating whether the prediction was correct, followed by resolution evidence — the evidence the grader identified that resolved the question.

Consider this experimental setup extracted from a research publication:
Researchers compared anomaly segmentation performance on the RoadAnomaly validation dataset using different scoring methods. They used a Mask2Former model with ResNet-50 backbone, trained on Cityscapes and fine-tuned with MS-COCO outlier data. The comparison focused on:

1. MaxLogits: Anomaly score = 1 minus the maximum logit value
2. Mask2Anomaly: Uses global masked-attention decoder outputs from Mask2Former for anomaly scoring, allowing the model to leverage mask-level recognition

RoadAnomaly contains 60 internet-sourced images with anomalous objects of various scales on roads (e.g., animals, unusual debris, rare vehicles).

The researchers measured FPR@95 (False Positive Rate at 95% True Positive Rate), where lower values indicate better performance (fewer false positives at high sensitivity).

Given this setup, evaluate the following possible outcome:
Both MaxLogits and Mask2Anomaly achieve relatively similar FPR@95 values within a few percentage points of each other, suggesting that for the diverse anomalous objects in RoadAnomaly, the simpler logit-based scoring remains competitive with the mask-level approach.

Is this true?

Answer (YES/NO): YES